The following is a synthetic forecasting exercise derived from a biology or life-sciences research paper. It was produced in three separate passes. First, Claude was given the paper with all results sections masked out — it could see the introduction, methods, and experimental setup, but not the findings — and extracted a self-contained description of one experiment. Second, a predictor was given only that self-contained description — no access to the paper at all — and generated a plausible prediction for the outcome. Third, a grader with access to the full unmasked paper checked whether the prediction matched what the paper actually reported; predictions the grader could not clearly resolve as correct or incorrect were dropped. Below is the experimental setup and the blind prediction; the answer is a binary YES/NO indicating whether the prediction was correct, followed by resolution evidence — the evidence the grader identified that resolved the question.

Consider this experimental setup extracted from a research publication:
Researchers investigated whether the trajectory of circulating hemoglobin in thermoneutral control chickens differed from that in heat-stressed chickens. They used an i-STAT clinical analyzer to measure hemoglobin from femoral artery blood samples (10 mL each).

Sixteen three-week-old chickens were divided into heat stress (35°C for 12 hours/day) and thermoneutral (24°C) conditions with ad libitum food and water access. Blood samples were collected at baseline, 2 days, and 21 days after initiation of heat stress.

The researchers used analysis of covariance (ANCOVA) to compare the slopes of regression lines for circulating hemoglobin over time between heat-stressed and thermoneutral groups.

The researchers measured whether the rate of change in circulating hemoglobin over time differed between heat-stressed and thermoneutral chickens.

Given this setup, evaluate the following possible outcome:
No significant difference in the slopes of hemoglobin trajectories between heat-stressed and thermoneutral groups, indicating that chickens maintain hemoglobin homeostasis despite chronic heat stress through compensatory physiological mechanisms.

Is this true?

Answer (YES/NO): YES